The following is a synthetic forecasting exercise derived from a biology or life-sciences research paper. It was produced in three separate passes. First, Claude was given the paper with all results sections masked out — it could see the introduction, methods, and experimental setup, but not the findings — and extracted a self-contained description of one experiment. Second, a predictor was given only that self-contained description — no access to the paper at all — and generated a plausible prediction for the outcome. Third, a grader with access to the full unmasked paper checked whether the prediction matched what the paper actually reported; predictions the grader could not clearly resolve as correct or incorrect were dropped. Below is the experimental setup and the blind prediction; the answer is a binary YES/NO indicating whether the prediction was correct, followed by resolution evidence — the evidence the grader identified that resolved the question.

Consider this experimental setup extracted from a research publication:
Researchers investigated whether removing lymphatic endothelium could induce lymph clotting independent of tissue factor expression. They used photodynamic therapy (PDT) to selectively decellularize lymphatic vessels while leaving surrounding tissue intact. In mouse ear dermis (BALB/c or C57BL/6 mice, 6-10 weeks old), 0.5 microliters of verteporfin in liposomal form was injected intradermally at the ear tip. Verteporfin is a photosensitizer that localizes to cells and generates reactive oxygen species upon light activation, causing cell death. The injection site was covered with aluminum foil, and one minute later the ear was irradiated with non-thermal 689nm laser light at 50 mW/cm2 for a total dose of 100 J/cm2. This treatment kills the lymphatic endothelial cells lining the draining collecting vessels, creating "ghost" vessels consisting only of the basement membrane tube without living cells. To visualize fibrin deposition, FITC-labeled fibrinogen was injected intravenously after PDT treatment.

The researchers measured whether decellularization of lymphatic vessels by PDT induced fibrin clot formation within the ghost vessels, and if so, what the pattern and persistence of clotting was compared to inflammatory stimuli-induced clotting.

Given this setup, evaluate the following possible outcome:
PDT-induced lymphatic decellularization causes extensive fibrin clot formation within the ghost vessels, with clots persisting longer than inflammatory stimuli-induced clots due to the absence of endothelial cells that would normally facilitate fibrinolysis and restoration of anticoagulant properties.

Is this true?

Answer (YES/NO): YES